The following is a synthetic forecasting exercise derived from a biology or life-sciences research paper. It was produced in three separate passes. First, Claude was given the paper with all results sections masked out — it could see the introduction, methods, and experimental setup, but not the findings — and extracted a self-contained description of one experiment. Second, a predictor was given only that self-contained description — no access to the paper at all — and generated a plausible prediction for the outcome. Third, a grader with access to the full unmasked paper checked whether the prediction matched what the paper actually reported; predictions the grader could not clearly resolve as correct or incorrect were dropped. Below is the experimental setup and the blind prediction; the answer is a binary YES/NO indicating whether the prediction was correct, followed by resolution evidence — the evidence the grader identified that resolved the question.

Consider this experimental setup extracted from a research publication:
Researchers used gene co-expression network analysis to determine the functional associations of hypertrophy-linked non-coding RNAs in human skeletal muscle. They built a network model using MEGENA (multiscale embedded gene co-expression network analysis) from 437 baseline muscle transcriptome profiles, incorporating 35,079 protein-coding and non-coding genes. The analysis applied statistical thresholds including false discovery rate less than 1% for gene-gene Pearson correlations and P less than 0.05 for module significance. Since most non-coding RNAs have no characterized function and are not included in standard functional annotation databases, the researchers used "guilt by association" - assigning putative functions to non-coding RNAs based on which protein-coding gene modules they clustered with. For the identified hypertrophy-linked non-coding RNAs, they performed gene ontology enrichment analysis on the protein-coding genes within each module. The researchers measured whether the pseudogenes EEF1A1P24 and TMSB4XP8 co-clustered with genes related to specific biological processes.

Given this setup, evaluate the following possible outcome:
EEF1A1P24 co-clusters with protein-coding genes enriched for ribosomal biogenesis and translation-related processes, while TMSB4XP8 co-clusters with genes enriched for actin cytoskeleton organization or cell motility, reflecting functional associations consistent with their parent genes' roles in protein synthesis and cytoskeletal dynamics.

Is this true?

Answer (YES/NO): NO